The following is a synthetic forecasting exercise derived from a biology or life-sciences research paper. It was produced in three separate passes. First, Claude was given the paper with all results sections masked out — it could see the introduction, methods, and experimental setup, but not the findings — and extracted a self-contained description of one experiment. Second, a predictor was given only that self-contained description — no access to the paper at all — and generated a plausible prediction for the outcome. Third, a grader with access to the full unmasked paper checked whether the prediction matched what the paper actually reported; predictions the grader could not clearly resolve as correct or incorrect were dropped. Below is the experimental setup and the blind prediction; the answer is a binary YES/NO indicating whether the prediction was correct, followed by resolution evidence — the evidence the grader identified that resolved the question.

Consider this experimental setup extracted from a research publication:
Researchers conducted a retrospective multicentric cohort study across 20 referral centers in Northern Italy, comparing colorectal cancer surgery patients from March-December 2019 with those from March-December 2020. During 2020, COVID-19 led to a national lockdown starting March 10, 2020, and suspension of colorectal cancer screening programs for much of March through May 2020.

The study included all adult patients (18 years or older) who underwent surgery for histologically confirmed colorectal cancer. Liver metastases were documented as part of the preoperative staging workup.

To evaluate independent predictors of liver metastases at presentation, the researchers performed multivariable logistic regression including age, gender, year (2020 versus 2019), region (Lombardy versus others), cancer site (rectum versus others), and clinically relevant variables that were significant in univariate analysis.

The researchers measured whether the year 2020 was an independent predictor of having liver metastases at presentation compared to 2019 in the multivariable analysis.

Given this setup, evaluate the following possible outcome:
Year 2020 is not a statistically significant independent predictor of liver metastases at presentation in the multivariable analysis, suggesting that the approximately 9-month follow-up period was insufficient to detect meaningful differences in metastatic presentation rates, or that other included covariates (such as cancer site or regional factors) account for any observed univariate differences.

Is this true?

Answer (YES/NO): YES